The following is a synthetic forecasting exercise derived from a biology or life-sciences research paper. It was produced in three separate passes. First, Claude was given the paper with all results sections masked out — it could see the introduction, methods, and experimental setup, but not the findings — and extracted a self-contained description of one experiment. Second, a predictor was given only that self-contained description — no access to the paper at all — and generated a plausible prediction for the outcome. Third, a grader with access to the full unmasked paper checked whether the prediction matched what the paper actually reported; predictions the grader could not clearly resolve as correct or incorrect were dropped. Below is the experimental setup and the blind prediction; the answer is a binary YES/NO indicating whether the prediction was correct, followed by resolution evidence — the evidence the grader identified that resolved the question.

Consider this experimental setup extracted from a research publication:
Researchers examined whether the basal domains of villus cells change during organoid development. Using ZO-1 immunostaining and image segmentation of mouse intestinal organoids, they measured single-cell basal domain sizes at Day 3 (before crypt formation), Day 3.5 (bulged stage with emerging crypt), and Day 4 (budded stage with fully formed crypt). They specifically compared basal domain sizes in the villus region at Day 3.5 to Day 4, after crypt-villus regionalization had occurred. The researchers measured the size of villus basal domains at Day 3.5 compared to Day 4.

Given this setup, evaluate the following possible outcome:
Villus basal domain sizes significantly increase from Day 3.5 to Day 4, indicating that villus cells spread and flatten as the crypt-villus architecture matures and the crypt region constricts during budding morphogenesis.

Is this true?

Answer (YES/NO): NO